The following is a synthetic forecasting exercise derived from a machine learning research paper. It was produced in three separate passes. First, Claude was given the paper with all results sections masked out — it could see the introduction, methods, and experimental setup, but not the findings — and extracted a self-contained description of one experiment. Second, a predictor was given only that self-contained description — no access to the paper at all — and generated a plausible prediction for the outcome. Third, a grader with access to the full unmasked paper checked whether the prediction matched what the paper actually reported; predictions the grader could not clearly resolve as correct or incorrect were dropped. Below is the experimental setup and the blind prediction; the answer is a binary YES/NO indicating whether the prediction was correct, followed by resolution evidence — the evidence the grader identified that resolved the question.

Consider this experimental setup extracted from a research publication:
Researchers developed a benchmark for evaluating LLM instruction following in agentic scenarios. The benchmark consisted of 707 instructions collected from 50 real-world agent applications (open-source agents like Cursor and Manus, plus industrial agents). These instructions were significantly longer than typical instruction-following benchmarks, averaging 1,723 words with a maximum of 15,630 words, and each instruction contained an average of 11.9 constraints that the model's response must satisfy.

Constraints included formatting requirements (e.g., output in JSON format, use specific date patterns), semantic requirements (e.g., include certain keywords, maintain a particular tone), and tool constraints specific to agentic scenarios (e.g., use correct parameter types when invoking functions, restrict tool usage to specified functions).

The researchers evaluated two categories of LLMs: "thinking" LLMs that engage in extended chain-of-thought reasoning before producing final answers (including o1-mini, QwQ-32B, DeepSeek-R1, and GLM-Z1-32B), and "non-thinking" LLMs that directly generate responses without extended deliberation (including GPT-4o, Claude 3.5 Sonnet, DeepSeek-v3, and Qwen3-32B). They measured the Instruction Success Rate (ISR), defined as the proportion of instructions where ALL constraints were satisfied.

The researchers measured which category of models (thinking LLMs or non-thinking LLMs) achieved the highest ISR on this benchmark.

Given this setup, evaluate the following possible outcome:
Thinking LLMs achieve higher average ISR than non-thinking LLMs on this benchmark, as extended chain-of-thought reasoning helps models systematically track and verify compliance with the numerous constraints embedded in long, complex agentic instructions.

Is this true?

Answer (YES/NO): YES